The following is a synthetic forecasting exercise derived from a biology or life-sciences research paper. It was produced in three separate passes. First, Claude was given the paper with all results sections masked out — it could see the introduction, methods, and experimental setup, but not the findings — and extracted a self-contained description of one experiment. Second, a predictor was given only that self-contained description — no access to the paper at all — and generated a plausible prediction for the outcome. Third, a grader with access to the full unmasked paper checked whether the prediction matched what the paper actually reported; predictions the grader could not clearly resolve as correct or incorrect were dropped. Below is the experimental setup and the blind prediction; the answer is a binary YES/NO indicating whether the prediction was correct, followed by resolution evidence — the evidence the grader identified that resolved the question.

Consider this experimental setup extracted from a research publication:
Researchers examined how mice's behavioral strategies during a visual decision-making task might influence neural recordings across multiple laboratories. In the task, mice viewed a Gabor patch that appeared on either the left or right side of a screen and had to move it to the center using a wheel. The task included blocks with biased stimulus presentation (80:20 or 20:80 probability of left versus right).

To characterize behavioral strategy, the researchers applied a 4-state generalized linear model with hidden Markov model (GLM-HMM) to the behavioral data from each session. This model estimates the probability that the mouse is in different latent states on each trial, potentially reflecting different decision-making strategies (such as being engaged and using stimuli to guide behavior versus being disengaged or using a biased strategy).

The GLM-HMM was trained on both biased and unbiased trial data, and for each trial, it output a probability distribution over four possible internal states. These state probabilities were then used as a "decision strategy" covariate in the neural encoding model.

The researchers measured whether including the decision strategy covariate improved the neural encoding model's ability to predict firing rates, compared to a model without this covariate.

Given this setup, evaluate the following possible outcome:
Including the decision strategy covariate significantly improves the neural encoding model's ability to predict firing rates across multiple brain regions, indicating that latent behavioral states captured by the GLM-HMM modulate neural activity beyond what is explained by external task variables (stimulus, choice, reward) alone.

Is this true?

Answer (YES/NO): NO